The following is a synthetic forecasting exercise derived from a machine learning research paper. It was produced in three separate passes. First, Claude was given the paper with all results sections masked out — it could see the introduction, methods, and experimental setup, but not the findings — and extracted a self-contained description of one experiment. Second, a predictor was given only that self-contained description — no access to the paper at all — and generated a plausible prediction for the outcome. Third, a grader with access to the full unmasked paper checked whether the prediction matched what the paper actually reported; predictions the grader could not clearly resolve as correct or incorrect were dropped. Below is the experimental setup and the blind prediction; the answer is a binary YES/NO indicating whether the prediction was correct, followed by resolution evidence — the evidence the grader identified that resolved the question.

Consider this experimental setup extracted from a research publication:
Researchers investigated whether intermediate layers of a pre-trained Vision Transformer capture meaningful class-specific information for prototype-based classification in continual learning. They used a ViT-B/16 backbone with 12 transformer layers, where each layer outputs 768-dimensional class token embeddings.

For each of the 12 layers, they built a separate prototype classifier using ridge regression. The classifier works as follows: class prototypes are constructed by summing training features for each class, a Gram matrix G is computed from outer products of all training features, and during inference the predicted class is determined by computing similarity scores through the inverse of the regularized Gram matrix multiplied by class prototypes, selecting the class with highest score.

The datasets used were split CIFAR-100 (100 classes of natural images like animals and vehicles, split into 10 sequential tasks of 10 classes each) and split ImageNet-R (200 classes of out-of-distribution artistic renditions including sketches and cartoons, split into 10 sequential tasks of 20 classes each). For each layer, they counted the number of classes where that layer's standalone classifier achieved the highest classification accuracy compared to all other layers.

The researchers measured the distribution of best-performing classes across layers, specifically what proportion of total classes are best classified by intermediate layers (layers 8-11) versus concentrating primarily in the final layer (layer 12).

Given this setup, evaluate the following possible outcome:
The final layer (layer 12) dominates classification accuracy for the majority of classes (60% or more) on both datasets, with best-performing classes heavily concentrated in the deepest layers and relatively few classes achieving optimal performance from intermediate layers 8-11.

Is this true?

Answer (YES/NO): NO